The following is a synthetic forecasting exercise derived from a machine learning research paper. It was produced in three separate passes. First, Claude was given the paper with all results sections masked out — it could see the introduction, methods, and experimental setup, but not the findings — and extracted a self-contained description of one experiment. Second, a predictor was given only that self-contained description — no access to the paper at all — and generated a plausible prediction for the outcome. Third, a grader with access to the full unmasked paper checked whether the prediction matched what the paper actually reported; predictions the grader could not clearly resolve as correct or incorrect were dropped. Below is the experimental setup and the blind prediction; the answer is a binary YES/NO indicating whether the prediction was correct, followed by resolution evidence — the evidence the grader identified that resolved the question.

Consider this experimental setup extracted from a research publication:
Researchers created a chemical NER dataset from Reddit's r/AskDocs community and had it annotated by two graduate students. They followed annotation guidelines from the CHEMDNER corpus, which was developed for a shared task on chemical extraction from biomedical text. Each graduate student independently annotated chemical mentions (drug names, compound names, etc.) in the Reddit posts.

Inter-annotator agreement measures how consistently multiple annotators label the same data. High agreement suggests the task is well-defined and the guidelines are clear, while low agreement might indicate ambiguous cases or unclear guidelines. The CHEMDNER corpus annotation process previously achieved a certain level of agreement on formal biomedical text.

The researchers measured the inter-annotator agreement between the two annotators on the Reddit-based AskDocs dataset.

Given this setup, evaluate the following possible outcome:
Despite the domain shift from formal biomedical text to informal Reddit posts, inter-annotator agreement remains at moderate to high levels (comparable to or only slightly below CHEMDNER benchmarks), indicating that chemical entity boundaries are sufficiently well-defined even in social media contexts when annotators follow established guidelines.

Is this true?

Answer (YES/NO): YES